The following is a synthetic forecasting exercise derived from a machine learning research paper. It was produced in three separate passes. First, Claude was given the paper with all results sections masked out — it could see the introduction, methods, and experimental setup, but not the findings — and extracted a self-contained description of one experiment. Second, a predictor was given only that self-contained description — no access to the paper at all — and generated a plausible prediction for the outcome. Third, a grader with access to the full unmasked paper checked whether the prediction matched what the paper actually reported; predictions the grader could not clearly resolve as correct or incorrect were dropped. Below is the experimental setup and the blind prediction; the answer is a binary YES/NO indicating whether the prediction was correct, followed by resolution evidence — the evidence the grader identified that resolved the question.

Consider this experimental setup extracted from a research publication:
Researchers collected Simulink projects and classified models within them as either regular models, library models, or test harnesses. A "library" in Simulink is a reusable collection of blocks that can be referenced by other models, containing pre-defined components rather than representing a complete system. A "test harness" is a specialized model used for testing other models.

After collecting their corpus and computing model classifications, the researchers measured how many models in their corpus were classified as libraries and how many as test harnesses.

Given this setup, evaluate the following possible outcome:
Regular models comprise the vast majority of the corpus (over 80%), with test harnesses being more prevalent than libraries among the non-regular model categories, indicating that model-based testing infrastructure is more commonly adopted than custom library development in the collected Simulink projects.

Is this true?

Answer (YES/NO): NO